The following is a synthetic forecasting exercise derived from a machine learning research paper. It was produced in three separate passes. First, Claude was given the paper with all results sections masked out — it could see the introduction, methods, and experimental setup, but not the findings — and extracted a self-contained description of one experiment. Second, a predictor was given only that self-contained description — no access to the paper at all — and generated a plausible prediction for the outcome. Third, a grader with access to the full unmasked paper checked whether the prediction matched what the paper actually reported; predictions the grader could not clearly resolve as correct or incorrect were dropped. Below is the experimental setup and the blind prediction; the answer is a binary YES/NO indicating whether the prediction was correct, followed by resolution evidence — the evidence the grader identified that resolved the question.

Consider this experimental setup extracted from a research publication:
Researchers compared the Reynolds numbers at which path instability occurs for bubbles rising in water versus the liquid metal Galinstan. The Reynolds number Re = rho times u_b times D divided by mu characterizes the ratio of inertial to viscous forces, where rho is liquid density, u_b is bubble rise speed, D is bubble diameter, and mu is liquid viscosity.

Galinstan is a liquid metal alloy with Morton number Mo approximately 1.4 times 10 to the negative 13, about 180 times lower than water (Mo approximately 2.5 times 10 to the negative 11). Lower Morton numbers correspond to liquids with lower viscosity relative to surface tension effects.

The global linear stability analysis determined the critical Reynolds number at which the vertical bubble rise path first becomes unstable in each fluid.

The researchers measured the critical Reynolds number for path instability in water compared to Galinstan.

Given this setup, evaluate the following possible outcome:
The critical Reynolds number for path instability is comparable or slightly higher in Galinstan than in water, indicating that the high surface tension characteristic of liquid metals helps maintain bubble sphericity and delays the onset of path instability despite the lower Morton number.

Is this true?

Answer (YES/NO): NO